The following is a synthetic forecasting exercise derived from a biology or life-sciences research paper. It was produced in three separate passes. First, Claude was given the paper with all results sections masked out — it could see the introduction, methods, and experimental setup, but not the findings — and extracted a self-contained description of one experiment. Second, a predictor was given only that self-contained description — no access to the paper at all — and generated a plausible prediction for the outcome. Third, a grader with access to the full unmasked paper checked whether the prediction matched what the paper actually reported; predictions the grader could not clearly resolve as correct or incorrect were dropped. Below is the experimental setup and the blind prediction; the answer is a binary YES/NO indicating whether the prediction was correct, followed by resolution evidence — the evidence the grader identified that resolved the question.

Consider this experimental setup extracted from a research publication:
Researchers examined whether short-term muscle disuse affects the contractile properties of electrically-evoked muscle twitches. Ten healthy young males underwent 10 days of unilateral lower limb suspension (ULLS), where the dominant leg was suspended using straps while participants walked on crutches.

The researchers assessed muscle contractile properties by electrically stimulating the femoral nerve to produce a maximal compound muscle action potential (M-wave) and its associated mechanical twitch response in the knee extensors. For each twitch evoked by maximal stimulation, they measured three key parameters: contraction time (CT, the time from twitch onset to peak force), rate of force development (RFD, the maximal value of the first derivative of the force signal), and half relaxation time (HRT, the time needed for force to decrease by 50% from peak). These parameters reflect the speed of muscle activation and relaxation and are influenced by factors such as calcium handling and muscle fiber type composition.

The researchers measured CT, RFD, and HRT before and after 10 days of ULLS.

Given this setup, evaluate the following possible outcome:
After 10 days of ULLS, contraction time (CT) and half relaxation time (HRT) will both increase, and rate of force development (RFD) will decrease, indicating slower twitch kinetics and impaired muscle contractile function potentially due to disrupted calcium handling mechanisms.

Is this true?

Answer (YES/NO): NO